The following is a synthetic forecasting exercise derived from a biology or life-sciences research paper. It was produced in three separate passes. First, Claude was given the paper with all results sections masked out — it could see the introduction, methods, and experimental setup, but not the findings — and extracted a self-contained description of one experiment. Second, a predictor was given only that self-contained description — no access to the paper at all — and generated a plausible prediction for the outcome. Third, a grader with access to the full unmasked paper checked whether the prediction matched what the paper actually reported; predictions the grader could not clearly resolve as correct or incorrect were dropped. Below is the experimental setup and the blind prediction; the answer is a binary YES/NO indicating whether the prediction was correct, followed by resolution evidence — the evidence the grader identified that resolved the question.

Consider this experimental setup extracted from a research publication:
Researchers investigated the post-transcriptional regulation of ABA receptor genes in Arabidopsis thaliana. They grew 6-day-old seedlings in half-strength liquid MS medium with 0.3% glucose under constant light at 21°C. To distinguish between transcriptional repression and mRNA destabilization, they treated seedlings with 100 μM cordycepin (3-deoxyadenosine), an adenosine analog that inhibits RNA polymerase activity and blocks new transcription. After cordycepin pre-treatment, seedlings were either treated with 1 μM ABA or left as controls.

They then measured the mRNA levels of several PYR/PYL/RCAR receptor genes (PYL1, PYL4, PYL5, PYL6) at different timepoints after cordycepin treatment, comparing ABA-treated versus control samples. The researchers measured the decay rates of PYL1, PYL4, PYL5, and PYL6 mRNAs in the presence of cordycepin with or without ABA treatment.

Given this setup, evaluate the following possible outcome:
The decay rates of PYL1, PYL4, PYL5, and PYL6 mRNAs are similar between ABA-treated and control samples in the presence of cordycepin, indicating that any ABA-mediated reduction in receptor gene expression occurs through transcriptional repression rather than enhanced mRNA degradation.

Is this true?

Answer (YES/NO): NO